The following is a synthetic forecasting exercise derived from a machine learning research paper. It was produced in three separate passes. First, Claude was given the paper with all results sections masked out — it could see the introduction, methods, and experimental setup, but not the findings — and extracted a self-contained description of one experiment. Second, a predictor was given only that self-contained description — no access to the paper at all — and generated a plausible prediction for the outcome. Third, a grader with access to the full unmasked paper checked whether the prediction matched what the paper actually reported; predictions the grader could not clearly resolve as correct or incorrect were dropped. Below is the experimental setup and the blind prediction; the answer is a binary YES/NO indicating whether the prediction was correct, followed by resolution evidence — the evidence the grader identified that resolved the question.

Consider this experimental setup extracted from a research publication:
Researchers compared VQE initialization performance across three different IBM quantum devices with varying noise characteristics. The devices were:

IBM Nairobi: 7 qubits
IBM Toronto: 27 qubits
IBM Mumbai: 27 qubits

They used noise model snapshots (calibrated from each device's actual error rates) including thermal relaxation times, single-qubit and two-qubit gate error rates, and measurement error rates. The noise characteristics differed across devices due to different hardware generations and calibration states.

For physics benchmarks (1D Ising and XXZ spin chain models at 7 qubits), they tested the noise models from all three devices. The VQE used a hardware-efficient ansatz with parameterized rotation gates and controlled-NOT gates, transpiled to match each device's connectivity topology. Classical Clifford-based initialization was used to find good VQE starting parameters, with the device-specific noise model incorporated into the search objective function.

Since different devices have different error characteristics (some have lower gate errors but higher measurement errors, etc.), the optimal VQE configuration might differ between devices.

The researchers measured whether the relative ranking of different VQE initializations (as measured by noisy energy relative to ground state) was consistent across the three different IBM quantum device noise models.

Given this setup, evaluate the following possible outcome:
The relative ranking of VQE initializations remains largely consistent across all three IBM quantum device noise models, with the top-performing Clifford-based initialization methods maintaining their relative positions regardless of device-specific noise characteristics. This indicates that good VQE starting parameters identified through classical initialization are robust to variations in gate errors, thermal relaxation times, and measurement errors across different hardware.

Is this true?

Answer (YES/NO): YES